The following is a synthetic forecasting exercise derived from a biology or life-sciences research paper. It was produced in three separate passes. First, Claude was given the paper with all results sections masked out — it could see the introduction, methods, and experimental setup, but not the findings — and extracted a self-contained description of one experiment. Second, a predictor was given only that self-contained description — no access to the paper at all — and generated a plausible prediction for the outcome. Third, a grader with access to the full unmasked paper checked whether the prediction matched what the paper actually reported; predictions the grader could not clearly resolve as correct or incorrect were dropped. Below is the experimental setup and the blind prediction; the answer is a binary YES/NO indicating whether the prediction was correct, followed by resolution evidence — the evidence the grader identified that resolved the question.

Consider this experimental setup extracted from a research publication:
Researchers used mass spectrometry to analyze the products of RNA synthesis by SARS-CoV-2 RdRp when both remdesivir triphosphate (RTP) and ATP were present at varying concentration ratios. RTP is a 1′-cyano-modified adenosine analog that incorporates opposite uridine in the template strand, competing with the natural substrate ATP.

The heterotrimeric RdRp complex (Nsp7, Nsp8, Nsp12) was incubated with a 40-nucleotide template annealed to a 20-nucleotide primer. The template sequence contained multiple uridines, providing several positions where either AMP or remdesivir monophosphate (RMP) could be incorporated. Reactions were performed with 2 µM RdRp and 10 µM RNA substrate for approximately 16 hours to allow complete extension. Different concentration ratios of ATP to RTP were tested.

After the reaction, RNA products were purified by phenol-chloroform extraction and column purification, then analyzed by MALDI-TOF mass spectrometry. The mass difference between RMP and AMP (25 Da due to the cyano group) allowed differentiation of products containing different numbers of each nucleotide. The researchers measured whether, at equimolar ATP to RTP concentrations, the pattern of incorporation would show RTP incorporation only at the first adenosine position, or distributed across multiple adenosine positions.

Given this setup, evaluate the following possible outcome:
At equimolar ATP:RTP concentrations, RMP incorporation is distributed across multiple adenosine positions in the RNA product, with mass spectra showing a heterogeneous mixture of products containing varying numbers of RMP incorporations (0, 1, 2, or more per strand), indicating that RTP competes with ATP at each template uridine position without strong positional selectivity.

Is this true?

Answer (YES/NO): NO